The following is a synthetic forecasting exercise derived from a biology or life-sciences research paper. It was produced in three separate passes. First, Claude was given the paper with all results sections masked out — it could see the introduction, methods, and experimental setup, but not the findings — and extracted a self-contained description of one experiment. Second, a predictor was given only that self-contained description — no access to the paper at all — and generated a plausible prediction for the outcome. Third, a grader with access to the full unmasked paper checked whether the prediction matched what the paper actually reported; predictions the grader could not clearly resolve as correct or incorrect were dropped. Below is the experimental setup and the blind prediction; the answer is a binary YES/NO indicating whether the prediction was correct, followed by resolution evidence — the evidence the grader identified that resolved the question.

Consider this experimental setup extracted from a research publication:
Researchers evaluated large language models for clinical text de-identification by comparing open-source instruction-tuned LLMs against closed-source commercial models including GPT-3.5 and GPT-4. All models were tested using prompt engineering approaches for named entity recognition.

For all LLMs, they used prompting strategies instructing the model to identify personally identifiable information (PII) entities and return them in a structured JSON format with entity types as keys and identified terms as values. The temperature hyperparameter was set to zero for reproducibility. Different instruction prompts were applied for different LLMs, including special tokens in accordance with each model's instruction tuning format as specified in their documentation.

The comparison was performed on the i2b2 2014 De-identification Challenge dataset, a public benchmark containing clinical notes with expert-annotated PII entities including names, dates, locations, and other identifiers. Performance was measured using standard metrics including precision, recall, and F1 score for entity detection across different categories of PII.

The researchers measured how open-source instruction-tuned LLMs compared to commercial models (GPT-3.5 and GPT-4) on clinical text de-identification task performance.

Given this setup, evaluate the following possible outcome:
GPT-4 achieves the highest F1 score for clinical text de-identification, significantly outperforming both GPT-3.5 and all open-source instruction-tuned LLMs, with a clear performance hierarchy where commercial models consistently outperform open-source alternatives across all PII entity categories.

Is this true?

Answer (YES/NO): NO